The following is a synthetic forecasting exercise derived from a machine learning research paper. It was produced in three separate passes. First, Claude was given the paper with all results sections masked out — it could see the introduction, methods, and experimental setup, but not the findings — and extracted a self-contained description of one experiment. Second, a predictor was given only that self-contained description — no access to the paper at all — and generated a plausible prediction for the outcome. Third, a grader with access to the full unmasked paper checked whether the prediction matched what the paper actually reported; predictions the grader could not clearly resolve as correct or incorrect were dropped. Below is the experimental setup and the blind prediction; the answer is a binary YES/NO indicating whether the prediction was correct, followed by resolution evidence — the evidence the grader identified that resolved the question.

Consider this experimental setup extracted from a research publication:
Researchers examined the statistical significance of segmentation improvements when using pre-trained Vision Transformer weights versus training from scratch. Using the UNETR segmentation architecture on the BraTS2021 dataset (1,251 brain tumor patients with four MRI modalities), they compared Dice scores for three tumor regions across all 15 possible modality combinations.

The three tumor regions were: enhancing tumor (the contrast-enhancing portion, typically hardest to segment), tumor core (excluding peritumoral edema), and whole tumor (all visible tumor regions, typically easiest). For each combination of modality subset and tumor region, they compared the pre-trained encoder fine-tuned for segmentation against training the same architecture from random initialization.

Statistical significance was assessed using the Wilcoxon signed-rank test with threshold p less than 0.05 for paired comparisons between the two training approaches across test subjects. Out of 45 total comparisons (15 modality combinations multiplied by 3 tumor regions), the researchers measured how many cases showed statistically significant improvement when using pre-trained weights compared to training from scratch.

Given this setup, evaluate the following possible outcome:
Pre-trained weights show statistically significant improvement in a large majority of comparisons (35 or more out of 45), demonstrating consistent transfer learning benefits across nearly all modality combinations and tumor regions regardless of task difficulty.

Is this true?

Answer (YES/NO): YES